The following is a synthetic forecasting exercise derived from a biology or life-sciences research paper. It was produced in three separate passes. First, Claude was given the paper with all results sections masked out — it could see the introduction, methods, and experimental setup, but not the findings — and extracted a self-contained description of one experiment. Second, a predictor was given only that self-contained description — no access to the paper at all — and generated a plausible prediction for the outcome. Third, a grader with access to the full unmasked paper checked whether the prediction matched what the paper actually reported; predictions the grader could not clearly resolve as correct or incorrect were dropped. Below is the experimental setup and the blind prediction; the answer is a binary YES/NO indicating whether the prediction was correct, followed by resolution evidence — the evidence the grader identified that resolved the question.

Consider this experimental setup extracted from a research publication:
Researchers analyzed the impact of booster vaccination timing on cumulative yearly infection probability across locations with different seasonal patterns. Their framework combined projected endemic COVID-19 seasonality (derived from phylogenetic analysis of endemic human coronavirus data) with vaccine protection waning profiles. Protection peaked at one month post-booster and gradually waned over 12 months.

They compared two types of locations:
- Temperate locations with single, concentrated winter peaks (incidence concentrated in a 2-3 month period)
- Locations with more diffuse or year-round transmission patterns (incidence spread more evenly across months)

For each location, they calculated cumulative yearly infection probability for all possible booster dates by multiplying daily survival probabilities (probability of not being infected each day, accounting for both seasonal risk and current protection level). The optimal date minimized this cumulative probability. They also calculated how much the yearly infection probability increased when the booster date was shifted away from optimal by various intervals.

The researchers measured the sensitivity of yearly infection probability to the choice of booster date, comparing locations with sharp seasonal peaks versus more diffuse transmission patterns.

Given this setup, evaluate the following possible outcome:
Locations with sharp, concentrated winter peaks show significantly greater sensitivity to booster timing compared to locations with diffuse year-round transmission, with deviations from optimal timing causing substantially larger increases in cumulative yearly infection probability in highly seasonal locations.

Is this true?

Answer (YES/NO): YES